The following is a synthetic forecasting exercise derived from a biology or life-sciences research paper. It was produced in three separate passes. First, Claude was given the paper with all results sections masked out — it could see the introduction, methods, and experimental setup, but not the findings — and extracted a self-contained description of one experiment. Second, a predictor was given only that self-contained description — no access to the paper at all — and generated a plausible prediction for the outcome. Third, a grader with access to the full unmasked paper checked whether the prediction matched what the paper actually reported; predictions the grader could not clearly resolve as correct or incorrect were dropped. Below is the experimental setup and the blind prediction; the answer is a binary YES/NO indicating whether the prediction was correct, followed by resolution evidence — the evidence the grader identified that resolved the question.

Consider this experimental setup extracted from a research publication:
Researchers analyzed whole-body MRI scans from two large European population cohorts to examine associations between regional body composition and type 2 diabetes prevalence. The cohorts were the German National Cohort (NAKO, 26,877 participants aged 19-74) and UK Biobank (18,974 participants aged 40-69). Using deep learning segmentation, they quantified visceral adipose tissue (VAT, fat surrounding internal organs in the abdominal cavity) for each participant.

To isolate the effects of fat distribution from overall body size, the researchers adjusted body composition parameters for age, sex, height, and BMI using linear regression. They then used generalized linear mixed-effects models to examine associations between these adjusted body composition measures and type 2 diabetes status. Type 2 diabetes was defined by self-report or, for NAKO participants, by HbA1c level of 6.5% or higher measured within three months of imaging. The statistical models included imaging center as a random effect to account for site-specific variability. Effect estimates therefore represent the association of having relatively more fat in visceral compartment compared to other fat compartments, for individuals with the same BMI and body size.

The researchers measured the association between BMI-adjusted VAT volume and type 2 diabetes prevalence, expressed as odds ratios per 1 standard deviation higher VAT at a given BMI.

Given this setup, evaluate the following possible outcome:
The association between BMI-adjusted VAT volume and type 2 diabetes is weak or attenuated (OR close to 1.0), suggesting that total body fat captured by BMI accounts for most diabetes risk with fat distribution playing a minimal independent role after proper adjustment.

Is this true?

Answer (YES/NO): NO